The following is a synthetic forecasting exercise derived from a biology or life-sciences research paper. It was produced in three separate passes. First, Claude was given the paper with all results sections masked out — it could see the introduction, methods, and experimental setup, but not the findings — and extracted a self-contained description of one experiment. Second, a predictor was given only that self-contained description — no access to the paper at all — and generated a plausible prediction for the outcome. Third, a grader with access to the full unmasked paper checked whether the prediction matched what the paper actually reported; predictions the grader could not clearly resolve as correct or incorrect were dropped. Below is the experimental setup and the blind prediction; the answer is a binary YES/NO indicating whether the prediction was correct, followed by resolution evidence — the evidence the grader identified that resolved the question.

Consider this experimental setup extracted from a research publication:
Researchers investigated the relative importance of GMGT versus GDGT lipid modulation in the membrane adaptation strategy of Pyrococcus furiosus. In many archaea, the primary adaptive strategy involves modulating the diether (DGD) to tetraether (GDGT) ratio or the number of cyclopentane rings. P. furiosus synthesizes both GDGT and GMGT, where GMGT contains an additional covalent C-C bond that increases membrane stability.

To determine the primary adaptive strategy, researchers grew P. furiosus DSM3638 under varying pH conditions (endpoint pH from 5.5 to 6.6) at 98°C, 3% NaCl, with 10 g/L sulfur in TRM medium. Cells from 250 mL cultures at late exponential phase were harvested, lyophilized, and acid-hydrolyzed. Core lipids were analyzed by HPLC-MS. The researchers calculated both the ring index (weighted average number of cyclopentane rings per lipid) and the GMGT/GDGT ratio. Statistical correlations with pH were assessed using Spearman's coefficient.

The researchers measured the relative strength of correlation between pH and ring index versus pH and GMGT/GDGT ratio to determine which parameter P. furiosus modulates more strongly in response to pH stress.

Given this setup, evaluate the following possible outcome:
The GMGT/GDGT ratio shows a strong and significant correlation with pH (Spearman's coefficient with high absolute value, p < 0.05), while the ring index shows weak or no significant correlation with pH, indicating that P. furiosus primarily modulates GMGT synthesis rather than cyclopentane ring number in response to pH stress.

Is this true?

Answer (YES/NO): YES